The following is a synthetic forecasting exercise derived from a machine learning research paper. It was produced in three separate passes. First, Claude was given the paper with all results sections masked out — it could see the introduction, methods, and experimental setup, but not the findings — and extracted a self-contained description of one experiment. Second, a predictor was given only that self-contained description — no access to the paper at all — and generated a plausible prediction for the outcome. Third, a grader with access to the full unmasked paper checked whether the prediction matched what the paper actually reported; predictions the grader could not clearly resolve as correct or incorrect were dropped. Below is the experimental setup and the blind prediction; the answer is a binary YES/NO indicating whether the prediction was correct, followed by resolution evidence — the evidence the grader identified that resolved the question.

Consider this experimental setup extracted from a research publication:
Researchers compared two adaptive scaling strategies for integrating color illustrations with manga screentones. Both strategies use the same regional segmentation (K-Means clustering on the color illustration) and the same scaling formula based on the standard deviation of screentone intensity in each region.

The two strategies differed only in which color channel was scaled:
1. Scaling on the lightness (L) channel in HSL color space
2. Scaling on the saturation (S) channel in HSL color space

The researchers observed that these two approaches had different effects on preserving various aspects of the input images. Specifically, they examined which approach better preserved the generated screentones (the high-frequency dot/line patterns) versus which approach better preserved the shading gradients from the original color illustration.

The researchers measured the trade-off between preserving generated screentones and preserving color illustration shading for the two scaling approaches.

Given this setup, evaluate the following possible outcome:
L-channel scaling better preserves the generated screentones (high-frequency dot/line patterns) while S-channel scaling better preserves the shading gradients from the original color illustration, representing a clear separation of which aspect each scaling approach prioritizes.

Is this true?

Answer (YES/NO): YES